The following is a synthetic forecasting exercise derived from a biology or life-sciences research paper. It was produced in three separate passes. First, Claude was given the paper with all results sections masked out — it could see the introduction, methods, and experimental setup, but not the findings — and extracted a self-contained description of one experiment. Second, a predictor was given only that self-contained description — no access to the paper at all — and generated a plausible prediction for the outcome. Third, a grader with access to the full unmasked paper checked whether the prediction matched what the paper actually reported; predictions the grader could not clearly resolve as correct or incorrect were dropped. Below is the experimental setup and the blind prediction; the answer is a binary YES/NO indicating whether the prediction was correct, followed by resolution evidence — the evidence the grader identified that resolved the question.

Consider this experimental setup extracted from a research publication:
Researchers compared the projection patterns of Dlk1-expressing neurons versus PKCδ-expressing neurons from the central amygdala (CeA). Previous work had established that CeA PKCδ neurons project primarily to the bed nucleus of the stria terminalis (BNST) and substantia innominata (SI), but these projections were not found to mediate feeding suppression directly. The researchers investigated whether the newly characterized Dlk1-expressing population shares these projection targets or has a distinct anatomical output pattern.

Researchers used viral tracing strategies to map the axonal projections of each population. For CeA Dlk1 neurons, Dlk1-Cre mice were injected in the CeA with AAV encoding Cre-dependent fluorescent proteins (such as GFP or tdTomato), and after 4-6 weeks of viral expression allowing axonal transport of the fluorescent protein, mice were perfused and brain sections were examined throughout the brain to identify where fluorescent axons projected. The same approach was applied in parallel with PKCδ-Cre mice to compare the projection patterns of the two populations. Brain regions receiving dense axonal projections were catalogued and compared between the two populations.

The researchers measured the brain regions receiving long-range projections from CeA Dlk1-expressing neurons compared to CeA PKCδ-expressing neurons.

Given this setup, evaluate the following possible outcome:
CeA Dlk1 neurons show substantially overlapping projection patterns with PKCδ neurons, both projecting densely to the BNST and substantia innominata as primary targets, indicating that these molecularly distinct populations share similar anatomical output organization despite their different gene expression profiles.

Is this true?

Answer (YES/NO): NO